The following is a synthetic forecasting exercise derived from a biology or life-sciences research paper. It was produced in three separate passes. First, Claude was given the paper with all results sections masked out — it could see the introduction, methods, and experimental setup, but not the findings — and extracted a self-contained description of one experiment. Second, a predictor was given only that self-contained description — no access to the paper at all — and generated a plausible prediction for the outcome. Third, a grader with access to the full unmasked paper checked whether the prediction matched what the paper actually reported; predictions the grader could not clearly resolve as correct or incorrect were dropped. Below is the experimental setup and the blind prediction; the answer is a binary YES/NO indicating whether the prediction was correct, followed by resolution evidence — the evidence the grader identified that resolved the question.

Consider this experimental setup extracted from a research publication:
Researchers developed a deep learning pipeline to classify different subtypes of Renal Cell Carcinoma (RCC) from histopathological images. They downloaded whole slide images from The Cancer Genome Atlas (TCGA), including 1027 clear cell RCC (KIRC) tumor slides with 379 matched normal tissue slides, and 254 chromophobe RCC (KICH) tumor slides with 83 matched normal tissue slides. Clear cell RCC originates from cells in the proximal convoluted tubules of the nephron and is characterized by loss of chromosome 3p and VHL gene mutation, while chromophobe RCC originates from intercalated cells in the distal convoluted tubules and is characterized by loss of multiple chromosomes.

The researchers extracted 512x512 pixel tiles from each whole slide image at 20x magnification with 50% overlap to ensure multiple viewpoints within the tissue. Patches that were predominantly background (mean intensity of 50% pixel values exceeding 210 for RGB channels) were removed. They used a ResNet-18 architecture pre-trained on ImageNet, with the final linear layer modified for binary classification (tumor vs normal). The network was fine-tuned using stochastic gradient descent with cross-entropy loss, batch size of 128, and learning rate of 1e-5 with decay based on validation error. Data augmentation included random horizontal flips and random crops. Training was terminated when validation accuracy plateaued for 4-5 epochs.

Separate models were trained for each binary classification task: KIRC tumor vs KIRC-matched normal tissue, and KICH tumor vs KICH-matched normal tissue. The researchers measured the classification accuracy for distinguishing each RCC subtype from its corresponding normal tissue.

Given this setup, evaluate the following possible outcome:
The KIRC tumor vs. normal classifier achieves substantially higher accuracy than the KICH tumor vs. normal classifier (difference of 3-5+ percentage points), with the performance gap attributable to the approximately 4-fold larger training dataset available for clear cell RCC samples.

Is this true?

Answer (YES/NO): YES